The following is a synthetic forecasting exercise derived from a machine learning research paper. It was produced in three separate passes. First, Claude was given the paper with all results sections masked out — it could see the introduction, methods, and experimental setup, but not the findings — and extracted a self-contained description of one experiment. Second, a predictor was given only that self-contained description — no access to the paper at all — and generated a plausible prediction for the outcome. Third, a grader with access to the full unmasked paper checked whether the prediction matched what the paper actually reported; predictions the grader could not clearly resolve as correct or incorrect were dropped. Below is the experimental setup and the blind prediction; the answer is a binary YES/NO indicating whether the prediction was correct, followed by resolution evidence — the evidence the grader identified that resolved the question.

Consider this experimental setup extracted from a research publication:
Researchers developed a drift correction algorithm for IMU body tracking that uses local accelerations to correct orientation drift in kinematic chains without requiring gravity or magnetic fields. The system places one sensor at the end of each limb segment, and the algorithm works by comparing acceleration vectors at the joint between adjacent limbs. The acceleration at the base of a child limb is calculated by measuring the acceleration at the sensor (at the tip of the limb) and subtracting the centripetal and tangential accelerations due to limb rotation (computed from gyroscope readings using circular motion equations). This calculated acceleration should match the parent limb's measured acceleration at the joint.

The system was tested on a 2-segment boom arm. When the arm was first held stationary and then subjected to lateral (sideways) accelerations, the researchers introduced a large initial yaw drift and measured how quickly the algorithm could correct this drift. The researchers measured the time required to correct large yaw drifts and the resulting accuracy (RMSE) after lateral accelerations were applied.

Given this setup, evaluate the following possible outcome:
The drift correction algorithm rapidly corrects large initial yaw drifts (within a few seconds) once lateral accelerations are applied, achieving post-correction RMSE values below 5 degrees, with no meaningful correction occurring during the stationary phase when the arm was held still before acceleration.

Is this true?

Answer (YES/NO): YES